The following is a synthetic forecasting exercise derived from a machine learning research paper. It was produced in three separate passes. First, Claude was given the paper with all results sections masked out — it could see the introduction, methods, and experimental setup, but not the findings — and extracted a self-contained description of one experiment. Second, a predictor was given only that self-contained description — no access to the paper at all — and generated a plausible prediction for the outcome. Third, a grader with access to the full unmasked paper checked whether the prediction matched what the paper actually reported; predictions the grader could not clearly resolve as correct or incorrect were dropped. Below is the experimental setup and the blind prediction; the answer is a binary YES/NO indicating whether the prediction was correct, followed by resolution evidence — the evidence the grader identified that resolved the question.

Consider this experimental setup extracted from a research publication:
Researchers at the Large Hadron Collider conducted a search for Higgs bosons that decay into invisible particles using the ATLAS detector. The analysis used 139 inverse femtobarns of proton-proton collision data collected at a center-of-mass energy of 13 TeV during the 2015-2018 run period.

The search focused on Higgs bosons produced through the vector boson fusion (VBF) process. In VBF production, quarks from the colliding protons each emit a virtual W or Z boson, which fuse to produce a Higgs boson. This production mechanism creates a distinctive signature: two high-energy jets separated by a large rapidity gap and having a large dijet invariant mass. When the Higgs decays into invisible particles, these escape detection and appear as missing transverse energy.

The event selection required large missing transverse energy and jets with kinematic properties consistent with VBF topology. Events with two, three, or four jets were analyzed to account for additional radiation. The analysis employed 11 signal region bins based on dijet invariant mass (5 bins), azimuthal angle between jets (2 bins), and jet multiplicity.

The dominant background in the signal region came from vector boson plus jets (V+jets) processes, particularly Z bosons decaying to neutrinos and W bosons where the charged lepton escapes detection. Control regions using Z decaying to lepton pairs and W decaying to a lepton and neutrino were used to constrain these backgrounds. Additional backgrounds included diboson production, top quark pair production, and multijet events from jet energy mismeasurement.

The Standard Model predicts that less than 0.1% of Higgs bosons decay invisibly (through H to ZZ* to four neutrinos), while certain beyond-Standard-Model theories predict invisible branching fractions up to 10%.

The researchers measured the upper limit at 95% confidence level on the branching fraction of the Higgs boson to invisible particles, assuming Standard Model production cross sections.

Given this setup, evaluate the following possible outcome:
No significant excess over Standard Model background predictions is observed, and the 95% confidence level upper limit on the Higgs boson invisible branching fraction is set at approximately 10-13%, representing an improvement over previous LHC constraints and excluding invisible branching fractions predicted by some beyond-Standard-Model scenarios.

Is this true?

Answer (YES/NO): YES